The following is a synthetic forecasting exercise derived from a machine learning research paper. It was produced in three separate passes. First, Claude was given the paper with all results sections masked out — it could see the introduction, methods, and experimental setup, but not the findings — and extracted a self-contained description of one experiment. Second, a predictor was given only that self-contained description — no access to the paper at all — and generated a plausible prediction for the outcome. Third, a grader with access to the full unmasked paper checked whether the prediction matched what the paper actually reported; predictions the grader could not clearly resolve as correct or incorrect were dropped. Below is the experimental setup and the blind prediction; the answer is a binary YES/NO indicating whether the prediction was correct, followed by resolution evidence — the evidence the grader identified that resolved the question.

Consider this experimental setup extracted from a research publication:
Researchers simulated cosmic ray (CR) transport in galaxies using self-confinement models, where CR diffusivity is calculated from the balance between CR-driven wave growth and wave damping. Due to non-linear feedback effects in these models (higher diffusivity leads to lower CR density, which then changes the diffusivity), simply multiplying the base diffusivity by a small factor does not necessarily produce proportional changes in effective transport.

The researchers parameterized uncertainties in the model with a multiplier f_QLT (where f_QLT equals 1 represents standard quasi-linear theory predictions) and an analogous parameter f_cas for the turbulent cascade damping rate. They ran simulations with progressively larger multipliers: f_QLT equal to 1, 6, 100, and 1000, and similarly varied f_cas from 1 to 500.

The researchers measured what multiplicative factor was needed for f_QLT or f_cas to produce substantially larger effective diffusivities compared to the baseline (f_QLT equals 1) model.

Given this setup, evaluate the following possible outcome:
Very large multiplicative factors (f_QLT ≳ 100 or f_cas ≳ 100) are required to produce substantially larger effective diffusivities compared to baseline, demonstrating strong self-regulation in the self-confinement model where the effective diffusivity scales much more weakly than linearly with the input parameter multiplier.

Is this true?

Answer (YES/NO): NO